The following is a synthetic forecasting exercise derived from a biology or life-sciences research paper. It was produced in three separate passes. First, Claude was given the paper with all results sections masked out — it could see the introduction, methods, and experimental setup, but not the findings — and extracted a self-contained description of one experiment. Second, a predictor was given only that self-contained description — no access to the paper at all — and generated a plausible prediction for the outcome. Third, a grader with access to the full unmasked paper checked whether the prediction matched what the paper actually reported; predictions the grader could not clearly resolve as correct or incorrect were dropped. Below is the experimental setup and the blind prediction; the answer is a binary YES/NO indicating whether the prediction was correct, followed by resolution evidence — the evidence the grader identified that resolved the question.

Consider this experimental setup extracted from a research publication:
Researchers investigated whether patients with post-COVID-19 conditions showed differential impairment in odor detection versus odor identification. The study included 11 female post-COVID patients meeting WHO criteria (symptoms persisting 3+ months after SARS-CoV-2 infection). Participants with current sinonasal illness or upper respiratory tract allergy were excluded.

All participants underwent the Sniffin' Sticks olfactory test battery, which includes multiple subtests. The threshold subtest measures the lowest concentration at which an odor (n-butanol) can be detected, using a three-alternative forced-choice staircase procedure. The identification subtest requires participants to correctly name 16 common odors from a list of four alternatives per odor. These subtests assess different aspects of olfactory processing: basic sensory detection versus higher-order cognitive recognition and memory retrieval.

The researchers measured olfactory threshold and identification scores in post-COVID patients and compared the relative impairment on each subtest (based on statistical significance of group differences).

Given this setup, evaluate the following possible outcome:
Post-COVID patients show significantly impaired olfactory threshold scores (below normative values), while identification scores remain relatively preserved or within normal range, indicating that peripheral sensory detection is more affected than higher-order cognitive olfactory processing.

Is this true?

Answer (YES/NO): NO